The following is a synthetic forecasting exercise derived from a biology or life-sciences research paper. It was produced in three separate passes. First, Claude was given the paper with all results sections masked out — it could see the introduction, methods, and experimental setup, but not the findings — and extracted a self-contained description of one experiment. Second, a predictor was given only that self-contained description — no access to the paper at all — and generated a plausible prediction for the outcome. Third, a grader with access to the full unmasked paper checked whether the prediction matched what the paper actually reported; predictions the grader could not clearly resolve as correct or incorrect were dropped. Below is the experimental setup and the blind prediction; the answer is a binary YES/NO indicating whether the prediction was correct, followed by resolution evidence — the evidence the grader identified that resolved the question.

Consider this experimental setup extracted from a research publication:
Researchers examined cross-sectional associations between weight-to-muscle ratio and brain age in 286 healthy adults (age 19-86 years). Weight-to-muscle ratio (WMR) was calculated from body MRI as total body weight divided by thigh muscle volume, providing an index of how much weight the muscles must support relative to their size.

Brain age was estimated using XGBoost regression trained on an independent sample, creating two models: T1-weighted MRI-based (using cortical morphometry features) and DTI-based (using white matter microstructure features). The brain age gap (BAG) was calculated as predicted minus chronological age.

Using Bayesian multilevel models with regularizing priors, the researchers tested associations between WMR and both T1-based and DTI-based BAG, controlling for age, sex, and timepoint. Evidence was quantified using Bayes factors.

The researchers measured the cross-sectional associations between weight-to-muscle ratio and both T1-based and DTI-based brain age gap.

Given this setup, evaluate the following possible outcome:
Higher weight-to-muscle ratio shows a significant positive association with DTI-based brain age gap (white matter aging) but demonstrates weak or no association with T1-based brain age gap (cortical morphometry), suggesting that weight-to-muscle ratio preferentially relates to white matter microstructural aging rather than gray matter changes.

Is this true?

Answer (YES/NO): NO